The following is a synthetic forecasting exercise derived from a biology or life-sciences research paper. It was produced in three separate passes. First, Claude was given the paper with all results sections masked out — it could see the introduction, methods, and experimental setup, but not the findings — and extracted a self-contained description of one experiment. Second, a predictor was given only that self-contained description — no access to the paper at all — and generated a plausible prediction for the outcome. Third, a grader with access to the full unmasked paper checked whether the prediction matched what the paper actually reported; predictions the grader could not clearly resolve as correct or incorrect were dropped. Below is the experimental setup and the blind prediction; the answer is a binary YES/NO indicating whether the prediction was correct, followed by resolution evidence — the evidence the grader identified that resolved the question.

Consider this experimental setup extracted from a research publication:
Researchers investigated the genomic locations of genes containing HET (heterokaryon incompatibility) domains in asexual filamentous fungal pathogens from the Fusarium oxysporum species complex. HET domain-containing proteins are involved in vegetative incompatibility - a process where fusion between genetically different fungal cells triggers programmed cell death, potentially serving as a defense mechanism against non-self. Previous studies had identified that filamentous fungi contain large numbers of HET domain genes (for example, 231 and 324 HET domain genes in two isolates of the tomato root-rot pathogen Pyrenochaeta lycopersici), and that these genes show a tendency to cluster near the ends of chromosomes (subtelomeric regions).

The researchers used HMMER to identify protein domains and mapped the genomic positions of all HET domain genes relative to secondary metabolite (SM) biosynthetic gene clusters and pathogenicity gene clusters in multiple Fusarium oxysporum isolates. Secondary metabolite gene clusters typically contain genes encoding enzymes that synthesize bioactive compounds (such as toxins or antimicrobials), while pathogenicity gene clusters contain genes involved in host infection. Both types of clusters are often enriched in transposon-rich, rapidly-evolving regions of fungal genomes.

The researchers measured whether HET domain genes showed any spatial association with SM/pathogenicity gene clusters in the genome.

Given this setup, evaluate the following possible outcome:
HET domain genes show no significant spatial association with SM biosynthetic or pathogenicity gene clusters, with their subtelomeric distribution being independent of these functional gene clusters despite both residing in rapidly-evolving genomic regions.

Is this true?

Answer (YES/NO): NO